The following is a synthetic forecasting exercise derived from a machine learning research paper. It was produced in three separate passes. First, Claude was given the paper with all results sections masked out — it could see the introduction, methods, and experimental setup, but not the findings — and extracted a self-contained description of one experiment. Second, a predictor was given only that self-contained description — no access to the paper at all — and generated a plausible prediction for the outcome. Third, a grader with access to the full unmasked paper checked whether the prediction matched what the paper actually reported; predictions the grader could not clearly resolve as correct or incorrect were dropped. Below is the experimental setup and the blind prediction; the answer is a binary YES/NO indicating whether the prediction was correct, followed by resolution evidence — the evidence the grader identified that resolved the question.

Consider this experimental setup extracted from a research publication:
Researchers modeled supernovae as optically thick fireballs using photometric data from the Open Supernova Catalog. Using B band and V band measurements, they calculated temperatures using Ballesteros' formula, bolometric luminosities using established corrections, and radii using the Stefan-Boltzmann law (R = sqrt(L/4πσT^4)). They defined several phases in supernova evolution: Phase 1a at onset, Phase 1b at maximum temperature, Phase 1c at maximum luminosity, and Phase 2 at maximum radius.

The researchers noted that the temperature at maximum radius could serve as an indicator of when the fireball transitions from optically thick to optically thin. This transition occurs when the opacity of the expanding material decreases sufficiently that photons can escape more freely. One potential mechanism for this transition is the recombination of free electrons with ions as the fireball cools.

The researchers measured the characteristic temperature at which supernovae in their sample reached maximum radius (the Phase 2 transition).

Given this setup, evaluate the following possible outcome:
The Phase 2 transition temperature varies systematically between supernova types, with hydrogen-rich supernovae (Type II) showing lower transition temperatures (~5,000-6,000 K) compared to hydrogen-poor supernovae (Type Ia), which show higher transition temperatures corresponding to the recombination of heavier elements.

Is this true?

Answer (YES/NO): NO